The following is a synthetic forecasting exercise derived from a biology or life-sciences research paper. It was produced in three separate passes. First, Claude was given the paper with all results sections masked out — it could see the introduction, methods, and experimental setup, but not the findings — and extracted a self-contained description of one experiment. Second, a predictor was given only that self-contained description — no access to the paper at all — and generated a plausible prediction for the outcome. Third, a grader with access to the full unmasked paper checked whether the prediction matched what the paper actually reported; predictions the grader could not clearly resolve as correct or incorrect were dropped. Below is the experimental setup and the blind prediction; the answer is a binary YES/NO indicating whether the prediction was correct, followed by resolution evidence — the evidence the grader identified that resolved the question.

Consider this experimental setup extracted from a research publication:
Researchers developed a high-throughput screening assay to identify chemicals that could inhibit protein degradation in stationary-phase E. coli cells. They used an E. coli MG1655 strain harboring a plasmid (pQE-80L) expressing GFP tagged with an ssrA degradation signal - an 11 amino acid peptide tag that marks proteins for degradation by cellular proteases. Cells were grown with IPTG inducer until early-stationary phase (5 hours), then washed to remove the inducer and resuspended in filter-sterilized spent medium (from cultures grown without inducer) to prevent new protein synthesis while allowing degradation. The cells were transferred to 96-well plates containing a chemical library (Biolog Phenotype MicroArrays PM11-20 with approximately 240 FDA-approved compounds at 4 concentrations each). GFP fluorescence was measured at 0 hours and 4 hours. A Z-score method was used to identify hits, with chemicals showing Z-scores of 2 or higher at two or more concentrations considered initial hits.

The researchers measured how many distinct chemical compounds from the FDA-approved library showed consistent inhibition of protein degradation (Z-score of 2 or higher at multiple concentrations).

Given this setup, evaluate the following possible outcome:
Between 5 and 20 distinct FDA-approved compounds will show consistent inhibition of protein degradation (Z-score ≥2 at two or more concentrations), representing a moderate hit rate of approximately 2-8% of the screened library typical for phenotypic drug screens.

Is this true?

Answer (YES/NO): YES